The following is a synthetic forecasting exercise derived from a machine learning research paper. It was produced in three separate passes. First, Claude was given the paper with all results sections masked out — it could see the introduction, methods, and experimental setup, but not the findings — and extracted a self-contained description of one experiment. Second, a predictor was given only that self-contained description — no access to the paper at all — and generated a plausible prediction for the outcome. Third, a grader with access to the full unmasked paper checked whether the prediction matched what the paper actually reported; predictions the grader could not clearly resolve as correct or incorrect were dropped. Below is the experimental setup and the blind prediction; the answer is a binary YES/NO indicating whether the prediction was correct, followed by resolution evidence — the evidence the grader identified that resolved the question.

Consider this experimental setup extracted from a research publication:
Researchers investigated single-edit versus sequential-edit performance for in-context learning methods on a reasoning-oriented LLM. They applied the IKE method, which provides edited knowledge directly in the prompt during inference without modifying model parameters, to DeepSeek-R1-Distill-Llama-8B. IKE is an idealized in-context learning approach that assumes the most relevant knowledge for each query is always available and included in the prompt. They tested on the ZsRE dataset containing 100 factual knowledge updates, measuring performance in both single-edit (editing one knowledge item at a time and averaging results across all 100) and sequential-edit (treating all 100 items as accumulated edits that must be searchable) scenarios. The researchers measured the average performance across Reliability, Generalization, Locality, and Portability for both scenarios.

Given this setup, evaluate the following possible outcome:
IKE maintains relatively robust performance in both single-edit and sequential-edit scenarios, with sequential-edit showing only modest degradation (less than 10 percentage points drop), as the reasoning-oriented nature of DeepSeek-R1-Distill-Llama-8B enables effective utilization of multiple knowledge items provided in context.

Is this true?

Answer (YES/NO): NO